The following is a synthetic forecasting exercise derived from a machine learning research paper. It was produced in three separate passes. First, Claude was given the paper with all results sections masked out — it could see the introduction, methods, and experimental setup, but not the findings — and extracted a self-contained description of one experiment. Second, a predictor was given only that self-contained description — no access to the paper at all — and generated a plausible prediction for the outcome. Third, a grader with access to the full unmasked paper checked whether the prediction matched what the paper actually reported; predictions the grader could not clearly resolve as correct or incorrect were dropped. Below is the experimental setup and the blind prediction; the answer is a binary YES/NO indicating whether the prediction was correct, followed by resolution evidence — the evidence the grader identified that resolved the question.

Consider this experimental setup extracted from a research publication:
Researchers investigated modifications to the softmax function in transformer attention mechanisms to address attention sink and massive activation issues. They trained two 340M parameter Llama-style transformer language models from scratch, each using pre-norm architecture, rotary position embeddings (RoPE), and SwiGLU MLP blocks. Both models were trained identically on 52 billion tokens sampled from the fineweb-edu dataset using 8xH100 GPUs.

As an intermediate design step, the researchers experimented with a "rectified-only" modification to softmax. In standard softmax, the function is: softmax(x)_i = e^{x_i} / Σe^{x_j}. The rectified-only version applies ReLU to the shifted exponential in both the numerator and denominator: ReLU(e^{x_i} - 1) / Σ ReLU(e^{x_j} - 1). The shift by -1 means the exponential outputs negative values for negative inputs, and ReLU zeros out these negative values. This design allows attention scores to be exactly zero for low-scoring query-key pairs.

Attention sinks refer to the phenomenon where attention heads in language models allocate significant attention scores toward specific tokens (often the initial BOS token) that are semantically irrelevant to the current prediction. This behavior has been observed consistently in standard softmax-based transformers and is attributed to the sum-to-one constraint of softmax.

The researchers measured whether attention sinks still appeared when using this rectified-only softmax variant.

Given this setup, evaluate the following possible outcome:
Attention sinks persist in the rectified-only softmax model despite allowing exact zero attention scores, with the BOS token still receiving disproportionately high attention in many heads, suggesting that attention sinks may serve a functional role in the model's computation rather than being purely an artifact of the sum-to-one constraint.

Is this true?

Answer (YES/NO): NO